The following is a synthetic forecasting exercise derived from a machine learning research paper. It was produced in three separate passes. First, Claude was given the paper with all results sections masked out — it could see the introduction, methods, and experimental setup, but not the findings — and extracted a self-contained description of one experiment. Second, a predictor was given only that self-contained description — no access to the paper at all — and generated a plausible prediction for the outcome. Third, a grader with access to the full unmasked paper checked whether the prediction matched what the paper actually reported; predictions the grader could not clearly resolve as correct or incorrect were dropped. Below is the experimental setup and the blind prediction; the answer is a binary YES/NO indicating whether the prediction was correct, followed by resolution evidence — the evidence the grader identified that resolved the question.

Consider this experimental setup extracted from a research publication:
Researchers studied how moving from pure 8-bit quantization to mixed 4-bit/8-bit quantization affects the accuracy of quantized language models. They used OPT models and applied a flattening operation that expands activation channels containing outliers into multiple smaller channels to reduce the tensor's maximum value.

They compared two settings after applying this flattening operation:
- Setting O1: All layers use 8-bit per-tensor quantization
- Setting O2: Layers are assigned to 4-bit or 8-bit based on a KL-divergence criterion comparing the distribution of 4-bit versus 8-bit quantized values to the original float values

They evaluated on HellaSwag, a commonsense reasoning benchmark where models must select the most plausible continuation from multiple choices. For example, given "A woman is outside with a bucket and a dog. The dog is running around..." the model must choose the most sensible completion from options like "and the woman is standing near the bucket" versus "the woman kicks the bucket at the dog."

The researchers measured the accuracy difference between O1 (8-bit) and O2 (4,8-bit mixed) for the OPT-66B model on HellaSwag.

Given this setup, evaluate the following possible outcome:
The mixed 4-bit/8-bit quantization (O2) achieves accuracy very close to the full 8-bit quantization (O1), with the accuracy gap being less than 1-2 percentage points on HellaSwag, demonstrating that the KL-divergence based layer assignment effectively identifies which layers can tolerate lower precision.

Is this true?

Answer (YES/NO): NO